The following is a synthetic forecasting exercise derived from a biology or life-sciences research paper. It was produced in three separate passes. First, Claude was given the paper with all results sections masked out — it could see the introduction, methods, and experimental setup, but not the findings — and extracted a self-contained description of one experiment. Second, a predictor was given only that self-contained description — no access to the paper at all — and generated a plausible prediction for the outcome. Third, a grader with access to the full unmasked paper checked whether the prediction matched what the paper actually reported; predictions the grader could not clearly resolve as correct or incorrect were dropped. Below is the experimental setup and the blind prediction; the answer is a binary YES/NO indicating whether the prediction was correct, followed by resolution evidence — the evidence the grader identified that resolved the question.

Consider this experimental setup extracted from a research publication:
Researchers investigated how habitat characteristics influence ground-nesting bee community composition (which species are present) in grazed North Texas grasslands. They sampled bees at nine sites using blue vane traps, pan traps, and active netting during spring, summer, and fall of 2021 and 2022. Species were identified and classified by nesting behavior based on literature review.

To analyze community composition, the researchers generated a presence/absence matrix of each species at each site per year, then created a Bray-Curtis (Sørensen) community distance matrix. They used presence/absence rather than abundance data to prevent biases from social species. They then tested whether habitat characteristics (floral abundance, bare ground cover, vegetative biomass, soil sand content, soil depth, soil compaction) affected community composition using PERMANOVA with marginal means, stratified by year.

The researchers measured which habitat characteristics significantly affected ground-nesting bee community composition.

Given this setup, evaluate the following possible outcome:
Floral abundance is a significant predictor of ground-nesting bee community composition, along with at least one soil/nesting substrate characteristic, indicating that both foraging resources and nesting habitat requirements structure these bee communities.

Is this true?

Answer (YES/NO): NO